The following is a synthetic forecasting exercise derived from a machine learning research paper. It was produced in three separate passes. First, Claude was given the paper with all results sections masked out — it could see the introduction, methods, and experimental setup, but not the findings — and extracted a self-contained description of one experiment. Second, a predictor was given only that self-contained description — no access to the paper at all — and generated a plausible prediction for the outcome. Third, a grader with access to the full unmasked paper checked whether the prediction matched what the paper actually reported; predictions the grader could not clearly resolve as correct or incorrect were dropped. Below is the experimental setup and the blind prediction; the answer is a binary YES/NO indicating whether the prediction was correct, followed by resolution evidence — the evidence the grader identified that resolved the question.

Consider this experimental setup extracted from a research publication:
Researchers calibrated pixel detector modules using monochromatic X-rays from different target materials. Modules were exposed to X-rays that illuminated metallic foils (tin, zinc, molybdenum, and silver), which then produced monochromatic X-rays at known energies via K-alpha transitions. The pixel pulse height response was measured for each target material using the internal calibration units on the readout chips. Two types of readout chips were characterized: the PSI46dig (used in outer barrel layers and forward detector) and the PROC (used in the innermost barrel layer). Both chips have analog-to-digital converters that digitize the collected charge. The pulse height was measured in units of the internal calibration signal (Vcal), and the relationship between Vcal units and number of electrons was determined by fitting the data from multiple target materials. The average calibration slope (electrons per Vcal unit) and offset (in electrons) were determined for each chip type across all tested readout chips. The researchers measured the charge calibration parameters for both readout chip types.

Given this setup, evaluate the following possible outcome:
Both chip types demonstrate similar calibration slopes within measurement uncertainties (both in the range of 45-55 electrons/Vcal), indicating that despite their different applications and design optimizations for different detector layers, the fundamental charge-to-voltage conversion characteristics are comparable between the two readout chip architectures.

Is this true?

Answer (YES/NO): YES